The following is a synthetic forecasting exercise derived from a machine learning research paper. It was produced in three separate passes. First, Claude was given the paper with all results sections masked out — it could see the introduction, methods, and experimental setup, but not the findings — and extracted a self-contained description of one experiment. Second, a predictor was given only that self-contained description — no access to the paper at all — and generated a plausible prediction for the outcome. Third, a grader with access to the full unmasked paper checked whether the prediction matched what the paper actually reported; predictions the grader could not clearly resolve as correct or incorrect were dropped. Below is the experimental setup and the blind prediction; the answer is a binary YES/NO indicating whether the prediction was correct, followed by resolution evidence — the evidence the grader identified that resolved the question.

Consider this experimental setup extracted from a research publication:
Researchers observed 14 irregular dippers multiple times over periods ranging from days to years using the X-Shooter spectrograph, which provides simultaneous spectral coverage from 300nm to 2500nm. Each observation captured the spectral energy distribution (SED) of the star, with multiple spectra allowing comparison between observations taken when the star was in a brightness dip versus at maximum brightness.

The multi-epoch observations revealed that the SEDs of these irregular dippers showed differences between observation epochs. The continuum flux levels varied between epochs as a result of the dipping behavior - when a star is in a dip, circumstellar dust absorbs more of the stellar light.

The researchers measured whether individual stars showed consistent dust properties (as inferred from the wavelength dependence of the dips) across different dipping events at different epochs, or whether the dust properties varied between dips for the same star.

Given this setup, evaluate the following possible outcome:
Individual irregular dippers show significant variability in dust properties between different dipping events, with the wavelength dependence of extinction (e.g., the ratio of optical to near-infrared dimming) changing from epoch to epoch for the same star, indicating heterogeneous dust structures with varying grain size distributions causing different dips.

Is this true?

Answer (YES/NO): YES